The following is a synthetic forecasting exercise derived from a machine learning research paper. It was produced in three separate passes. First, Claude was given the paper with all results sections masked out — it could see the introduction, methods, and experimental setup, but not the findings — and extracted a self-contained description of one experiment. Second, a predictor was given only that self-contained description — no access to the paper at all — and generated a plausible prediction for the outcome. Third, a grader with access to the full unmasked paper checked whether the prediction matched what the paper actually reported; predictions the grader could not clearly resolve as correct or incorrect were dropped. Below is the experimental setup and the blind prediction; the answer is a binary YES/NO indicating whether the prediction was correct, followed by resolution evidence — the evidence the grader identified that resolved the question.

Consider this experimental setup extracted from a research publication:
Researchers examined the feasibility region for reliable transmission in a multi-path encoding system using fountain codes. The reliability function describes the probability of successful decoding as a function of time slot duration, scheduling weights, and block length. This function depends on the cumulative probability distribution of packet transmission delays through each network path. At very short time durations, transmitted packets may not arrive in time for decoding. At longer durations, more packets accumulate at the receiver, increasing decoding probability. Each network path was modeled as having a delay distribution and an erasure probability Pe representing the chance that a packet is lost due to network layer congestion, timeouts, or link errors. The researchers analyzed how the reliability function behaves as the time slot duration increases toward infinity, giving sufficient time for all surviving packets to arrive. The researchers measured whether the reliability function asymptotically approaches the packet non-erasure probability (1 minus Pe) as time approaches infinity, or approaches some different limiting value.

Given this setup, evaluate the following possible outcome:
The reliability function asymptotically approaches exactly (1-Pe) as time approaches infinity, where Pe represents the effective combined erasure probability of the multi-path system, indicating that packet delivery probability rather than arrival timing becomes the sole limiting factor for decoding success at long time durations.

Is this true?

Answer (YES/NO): YES